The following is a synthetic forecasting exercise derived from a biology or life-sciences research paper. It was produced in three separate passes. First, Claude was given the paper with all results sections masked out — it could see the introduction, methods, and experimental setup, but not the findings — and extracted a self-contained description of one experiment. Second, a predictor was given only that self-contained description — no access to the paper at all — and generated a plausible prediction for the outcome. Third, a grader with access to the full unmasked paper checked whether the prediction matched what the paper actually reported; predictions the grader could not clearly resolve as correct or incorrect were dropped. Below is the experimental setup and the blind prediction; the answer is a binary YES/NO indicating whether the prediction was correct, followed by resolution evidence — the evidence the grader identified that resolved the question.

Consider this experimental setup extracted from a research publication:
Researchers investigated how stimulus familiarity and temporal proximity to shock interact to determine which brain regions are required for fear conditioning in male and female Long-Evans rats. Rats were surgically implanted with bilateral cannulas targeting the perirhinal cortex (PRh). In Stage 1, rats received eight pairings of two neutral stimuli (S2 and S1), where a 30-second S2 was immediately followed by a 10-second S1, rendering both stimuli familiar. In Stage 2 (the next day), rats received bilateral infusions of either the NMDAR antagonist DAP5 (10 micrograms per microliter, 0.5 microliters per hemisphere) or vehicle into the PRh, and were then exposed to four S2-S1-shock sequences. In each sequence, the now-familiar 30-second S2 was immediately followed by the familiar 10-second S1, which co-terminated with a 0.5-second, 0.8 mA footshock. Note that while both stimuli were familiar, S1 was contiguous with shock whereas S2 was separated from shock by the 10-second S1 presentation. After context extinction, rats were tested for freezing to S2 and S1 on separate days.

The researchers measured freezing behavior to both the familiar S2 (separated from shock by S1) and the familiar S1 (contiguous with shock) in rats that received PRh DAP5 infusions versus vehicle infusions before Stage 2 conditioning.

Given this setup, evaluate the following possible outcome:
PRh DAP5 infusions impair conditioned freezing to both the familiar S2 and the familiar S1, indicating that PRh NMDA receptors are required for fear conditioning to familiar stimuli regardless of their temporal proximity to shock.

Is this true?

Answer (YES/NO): NO